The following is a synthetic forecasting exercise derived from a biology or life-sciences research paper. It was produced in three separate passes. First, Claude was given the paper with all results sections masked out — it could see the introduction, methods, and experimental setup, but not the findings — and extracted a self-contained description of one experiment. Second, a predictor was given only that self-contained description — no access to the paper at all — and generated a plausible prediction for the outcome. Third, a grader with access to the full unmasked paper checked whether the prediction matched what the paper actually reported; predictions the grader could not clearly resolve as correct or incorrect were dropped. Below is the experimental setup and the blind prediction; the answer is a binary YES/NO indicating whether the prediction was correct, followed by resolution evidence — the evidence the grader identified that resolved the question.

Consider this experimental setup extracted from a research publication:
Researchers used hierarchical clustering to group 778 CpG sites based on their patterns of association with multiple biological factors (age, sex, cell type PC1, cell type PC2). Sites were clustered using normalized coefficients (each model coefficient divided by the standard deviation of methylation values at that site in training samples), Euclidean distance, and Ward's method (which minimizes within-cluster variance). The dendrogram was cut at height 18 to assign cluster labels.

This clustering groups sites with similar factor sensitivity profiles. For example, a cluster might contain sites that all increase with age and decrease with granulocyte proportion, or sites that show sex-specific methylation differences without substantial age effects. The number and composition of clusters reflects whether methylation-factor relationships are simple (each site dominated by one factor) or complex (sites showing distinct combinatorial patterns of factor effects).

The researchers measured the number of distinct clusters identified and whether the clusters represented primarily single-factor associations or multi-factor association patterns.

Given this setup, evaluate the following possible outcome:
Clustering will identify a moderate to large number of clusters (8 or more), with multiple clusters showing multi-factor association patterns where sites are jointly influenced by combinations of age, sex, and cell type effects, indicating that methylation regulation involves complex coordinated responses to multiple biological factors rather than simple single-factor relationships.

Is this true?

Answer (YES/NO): NO